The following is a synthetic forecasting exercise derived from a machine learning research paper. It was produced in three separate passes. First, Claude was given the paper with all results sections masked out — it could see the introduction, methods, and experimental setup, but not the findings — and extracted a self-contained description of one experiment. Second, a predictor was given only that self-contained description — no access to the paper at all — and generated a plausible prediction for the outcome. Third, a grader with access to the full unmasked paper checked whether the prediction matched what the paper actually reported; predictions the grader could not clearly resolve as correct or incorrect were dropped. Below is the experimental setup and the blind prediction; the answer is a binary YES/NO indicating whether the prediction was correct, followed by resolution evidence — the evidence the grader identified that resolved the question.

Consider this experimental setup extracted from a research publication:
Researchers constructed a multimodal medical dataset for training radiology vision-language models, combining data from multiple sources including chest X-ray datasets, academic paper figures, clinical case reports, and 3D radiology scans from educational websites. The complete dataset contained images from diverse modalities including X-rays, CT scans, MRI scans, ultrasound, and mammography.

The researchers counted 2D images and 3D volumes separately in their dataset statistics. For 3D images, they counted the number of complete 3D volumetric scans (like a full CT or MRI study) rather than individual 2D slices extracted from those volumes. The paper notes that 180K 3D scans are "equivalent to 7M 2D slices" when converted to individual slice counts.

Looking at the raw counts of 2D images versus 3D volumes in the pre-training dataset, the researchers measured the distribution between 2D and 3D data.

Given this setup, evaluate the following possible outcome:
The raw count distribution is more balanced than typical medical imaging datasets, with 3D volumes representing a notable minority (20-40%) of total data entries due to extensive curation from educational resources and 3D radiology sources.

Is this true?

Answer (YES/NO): NO